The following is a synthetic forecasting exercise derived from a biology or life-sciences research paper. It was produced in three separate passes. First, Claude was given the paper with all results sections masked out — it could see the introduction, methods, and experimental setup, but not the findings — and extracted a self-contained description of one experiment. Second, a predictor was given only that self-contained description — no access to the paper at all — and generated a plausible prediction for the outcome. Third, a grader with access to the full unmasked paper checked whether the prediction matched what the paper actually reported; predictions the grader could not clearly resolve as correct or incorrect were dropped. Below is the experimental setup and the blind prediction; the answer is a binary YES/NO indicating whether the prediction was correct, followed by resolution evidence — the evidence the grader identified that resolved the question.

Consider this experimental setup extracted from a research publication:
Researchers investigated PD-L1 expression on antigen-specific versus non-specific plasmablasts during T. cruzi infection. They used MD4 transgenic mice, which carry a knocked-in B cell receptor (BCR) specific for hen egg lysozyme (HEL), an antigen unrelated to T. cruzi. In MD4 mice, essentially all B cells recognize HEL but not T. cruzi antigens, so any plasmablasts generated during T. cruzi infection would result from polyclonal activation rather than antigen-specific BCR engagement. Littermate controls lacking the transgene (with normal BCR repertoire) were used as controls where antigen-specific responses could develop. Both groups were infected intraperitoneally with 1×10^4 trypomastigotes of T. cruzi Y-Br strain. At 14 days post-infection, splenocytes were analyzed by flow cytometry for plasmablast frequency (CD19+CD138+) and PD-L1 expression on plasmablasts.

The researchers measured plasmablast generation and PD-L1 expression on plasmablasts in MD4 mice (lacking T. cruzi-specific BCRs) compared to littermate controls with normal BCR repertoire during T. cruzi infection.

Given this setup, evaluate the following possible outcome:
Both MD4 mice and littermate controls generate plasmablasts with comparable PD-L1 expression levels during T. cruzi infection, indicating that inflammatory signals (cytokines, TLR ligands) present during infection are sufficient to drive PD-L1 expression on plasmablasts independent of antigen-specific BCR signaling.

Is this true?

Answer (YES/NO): NO